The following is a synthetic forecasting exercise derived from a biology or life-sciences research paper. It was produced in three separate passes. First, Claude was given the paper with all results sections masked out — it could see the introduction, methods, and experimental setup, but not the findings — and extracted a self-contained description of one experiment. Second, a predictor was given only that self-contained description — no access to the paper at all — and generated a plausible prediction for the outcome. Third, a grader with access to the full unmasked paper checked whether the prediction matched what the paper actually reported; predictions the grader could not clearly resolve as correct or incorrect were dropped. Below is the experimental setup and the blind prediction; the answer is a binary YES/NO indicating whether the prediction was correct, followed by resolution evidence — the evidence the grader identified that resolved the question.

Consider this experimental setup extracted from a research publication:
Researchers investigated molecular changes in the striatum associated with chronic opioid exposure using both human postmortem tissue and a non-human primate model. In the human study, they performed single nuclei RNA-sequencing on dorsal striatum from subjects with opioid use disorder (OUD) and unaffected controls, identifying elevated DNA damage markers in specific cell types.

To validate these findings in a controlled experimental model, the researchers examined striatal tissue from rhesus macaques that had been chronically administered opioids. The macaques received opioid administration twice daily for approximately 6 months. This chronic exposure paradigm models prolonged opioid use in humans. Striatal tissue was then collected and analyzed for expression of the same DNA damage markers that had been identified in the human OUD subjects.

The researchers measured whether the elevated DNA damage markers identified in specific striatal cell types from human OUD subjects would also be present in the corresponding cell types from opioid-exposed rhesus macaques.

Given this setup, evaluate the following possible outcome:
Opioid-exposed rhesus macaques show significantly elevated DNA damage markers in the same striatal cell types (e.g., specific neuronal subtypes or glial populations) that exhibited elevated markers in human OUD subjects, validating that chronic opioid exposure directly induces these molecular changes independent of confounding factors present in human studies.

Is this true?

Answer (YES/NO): YES